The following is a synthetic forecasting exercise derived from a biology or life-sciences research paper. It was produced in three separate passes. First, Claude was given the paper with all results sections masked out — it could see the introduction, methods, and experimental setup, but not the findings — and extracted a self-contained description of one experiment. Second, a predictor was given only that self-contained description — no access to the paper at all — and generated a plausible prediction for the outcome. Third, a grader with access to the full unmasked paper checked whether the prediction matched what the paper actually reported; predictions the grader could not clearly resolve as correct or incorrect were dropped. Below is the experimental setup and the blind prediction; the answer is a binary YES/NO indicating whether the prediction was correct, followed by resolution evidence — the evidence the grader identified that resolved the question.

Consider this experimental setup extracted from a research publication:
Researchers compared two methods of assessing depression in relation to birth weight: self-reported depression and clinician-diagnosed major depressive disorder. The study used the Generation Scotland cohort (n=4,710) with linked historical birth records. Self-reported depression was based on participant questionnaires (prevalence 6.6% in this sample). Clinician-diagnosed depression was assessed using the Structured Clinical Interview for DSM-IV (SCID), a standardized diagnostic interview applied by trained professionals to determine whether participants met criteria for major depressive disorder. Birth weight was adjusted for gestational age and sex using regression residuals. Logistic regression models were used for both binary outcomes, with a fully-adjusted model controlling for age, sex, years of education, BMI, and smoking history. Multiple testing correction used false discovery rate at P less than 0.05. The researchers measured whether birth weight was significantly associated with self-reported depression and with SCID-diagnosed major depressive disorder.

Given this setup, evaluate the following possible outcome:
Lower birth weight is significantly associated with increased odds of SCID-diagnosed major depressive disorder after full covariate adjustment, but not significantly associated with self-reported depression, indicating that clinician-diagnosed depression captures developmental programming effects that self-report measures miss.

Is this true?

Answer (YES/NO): YES